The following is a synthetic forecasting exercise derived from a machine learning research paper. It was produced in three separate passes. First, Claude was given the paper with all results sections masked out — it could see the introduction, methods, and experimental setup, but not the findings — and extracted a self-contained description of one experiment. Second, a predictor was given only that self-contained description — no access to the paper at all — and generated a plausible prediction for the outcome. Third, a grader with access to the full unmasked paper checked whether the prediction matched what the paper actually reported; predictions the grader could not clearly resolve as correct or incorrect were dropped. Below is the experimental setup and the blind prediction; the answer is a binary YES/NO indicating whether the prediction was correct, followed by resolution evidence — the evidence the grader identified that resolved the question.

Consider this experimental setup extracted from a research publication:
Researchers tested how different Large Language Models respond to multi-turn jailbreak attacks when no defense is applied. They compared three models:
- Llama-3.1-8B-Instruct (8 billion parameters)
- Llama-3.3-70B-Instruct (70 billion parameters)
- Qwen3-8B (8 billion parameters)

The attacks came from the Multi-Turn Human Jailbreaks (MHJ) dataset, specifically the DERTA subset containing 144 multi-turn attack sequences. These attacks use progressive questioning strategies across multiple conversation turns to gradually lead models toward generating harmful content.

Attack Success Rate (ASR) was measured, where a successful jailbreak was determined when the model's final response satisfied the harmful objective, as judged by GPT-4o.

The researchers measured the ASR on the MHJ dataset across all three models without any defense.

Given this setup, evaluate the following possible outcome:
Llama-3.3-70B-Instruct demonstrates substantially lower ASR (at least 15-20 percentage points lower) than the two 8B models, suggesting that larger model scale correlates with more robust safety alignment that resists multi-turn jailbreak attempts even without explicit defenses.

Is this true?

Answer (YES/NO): NO